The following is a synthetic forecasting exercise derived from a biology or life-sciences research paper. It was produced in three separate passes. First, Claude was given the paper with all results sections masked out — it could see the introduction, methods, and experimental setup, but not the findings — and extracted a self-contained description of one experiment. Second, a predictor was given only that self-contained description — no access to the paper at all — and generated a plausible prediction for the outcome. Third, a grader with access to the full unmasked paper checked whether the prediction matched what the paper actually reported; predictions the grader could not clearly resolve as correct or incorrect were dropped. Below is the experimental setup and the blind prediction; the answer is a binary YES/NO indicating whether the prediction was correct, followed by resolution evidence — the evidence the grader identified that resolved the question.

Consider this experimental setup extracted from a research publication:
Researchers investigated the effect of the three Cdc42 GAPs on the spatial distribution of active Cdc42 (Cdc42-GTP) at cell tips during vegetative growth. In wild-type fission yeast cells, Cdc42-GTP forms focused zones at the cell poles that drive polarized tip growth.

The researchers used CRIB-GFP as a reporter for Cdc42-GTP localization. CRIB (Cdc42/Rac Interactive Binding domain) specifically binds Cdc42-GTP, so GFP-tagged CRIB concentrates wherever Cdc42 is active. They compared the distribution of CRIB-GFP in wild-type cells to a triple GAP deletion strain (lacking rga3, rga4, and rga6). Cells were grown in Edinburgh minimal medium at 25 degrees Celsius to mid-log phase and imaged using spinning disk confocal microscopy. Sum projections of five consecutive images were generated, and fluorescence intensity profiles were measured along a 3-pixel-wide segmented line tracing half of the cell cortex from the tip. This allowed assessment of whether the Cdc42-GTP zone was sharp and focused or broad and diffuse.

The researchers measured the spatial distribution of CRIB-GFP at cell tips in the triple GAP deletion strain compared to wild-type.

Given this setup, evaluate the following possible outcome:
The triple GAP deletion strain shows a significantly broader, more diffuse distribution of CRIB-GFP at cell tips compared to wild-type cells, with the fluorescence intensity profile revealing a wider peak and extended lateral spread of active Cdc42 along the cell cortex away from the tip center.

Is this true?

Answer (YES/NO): YES